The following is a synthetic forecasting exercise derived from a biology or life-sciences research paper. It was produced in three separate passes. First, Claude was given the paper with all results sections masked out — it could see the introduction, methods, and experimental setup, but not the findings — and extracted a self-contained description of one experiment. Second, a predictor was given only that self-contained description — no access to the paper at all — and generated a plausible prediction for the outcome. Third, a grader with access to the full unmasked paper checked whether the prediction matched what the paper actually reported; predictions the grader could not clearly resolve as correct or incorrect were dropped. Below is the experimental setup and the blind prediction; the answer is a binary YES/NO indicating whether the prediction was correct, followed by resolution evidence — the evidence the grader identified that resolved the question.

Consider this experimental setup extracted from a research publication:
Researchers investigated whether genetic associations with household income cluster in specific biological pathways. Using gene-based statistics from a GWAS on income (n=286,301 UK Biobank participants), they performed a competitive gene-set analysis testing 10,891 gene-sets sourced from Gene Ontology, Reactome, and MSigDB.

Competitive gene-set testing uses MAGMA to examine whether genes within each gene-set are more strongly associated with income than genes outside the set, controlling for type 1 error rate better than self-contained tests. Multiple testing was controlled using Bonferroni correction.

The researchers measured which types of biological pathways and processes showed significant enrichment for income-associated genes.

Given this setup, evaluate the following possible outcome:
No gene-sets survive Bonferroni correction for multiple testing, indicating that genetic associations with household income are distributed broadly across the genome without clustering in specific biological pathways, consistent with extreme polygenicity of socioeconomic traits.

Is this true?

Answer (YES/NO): YES